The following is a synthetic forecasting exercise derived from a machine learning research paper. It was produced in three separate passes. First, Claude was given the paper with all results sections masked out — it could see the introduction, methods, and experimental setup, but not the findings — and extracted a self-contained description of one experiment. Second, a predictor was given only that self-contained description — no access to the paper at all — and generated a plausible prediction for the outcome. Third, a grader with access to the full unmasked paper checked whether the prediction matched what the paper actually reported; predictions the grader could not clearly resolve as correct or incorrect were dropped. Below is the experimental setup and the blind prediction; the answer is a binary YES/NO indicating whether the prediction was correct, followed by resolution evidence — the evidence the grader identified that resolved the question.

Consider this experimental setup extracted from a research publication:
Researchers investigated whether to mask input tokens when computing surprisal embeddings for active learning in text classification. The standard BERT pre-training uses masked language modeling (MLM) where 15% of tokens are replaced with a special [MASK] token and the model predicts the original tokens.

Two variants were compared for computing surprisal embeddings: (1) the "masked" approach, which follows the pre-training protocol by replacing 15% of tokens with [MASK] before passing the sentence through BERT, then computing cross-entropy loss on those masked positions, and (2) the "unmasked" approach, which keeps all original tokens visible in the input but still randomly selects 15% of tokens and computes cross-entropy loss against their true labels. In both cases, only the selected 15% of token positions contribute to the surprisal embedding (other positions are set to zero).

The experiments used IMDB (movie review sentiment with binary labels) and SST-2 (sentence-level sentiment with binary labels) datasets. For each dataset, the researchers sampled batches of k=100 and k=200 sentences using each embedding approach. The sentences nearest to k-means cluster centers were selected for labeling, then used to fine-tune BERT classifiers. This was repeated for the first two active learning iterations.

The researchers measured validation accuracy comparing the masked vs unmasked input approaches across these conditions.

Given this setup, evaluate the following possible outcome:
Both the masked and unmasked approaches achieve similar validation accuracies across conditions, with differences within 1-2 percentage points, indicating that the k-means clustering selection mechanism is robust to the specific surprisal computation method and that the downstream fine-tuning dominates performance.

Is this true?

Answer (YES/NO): NO